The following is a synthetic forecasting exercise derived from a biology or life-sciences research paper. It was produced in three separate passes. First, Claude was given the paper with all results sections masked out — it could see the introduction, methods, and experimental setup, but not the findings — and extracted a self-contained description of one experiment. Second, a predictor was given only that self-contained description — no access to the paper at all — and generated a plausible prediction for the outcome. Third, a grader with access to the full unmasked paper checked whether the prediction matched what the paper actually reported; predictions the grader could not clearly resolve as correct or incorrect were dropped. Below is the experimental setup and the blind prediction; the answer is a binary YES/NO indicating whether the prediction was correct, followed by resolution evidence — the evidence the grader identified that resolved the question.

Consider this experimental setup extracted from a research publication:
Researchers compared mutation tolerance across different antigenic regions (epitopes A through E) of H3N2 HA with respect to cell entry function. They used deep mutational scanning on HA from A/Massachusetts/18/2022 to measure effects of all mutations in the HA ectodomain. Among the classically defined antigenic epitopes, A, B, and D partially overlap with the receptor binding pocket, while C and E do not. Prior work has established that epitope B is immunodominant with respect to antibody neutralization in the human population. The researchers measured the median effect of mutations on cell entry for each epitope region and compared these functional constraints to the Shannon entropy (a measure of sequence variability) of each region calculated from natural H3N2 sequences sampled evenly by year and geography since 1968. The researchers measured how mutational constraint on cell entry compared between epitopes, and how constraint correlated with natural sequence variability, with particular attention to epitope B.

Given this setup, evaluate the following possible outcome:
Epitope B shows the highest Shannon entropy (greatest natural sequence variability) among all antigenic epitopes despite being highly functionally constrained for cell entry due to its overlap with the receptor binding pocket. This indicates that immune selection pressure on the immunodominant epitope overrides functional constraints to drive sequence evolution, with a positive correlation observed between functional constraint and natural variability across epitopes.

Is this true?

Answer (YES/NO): NO